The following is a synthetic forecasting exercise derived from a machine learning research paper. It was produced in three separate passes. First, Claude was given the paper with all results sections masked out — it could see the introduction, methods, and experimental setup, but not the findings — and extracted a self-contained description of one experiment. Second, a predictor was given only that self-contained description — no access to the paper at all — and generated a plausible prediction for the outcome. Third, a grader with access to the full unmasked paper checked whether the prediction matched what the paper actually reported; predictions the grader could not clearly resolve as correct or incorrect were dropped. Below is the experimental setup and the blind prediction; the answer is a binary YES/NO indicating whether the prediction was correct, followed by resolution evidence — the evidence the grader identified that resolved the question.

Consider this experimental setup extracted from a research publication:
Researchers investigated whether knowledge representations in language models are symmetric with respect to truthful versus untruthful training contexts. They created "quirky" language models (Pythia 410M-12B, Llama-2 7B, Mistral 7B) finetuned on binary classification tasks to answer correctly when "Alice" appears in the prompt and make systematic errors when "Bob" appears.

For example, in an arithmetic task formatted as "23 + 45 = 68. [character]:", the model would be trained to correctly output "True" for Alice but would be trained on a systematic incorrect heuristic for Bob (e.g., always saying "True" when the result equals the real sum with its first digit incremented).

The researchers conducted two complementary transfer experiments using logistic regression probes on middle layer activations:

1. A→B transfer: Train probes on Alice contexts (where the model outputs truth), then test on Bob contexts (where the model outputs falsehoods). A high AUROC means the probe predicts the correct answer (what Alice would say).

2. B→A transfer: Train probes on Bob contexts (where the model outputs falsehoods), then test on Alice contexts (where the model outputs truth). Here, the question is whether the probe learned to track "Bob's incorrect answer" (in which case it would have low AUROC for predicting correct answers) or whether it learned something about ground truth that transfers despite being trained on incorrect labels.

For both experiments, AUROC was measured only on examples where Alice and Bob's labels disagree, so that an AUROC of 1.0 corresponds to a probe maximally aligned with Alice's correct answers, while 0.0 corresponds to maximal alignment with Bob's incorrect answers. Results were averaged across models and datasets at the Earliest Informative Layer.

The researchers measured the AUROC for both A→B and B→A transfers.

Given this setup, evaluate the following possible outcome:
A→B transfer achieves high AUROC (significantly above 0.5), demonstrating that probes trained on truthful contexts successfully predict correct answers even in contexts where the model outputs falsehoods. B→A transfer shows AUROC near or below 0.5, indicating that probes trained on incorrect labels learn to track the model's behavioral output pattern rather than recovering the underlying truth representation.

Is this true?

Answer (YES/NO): NO